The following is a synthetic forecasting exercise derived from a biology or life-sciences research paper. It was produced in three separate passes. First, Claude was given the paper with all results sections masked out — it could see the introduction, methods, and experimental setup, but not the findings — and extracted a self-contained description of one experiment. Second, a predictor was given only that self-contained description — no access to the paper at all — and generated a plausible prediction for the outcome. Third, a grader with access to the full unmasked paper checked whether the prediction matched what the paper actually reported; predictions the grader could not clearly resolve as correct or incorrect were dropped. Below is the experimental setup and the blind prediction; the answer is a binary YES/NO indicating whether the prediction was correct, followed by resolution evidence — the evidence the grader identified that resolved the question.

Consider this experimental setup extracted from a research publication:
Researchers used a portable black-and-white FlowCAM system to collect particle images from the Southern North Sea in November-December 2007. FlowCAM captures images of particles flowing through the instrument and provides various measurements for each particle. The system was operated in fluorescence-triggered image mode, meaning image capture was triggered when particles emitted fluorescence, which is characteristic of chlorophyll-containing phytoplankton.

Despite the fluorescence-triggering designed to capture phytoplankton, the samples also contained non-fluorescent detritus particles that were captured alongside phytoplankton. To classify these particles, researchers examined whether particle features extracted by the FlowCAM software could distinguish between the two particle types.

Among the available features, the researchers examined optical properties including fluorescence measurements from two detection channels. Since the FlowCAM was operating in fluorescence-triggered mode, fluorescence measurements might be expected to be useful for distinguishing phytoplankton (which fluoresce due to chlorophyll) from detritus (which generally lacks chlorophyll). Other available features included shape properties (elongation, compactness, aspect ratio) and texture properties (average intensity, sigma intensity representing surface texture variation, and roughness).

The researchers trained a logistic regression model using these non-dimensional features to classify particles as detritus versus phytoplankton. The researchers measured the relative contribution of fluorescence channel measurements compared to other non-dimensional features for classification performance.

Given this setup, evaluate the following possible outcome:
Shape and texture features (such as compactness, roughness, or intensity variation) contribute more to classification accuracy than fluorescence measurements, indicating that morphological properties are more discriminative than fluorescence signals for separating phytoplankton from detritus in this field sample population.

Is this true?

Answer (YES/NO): YES